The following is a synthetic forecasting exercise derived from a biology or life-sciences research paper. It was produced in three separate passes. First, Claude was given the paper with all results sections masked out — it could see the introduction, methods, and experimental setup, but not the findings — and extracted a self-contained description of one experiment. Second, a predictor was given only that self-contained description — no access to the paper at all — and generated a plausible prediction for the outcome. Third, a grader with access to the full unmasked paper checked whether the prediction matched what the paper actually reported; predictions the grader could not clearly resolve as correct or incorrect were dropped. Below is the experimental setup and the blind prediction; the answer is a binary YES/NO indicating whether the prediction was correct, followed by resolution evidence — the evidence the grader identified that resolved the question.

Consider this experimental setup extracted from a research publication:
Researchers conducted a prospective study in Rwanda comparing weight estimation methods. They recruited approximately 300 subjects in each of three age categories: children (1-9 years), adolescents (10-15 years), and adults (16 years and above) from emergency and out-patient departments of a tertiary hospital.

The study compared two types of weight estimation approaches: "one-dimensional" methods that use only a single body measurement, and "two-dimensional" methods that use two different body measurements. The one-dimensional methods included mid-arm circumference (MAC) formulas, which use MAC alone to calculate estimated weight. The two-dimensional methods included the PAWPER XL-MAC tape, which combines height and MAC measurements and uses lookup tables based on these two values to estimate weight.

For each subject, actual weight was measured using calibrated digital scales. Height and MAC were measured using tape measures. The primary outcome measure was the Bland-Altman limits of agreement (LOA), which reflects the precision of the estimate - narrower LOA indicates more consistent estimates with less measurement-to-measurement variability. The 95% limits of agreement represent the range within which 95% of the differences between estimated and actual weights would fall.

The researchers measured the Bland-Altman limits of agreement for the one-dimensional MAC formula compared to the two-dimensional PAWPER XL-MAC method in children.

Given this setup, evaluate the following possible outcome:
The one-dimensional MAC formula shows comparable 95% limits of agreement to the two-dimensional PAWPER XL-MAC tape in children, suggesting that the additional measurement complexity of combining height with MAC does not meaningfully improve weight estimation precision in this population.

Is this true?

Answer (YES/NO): NO